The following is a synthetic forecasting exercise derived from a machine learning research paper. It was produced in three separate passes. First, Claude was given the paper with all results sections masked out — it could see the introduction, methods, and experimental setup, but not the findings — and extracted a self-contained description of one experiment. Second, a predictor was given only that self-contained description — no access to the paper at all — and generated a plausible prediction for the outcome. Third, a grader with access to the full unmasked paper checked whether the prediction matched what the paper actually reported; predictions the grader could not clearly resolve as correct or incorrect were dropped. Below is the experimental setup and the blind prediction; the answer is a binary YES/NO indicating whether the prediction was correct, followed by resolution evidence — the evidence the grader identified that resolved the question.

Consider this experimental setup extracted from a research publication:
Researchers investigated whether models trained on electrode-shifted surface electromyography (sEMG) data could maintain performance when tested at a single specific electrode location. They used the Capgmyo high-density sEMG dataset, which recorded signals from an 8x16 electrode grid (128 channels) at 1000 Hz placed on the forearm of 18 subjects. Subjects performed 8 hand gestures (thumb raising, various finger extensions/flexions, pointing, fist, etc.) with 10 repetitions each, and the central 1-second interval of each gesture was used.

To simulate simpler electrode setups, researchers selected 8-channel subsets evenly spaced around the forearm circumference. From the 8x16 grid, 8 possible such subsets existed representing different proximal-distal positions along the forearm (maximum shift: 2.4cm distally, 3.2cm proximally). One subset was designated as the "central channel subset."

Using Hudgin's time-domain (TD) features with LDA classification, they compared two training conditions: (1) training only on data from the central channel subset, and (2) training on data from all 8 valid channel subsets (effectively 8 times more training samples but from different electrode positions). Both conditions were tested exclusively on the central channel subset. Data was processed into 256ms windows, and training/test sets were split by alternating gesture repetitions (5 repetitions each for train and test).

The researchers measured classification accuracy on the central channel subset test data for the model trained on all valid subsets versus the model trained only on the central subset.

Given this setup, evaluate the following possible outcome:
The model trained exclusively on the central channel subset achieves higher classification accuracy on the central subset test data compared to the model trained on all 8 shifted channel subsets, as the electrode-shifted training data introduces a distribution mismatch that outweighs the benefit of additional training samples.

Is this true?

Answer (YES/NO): YES